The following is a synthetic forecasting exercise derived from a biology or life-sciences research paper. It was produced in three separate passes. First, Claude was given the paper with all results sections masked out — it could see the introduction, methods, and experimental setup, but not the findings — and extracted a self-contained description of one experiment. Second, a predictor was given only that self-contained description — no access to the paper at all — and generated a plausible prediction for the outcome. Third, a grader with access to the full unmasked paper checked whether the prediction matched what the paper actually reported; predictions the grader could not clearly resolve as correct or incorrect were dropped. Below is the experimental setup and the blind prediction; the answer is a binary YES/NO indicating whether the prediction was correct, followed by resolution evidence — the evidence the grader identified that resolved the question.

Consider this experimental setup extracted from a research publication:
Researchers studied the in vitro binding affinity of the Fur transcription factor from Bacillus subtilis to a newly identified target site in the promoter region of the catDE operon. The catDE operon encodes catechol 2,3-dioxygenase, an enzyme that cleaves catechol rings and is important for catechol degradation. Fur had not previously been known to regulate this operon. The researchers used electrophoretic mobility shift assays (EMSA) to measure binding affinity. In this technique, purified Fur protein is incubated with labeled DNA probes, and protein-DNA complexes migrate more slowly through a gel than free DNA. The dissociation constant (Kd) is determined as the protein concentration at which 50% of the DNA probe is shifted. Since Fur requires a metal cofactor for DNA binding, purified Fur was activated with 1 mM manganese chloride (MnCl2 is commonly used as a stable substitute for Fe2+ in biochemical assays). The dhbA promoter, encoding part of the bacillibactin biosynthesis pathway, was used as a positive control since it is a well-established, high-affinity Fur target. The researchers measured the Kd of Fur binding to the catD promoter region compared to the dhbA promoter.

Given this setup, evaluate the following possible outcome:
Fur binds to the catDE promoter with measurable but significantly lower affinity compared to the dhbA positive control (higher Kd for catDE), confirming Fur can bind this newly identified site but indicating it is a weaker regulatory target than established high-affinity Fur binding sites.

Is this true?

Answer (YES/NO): YES